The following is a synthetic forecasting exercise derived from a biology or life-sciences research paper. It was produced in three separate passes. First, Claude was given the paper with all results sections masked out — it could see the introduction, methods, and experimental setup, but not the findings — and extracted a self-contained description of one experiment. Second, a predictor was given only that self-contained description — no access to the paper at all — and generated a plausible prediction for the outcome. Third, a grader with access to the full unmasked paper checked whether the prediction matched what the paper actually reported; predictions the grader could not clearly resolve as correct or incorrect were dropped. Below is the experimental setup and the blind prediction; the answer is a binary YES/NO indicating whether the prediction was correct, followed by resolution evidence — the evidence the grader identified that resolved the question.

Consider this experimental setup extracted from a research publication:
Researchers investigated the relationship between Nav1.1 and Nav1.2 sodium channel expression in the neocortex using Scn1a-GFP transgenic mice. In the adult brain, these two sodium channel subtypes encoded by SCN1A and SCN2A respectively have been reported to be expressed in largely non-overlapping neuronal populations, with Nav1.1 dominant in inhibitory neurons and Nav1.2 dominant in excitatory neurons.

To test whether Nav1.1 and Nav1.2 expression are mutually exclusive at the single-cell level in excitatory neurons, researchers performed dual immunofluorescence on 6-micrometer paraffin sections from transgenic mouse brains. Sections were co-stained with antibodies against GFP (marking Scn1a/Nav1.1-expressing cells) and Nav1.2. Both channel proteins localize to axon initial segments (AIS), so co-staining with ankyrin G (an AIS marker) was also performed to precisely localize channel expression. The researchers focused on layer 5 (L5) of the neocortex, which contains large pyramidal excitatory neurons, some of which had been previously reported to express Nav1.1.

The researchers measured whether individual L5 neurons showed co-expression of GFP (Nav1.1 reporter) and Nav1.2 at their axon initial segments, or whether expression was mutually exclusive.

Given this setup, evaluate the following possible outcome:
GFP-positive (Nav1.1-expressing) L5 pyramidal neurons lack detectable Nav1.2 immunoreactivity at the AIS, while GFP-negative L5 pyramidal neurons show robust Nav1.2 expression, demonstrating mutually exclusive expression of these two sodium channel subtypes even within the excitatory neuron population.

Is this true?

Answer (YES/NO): YES